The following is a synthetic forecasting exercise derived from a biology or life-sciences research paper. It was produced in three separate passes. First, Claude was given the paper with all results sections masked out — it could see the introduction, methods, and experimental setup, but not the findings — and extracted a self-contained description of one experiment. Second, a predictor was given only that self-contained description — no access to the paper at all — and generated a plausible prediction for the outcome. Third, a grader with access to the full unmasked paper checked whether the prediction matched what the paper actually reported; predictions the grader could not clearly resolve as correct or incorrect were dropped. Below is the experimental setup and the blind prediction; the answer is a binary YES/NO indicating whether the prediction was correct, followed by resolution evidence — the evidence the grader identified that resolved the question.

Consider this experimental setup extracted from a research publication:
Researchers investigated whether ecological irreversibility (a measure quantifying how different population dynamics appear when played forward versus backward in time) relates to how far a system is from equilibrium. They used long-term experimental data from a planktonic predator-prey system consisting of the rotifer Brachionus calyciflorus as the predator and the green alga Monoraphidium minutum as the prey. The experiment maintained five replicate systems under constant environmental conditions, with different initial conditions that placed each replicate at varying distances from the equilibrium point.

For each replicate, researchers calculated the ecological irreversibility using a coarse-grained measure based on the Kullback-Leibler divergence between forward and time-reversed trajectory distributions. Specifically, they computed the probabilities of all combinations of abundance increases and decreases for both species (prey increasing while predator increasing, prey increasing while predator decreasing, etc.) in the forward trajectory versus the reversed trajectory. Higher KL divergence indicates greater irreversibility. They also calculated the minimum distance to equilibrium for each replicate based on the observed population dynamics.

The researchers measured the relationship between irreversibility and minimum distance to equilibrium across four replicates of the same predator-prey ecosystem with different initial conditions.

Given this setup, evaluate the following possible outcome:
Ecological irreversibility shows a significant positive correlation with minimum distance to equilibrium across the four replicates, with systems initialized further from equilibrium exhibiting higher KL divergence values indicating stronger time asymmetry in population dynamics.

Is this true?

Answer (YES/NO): YES